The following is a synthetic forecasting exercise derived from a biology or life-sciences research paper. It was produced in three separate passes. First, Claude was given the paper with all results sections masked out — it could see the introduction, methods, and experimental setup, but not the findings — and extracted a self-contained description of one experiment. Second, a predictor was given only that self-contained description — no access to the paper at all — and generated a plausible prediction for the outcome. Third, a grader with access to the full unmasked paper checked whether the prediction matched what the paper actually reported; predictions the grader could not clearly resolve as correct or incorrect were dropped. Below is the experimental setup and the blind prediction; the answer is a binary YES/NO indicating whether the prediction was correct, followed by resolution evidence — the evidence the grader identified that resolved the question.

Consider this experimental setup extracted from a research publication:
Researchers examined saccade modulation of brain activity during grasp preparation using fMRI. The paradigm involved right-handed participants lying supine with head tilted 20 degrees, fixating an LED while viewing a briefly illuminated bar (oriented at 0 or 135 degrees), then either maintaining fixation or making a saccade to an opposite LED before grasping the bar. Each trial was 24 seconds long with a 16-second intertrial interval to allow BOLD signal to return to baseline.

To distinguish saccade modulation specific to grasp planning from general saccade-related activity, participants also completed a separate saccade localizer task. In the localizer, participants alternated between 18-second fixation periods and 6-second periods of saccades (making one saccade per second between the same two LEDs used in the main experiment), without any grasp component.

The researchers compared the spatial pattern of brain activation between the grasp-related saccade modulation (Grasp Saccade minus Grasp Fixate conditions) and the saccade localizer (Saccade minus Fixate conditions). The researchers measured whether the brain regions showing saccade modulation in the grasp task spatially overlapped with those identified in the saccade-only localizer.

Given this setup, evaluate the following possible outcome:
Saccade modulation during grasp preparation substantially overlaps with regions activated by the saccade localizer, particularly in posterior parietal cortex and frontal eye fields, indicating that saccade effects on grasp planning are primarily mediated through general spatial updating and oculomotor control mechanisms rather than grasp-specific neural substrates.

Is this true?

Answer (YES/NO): NO